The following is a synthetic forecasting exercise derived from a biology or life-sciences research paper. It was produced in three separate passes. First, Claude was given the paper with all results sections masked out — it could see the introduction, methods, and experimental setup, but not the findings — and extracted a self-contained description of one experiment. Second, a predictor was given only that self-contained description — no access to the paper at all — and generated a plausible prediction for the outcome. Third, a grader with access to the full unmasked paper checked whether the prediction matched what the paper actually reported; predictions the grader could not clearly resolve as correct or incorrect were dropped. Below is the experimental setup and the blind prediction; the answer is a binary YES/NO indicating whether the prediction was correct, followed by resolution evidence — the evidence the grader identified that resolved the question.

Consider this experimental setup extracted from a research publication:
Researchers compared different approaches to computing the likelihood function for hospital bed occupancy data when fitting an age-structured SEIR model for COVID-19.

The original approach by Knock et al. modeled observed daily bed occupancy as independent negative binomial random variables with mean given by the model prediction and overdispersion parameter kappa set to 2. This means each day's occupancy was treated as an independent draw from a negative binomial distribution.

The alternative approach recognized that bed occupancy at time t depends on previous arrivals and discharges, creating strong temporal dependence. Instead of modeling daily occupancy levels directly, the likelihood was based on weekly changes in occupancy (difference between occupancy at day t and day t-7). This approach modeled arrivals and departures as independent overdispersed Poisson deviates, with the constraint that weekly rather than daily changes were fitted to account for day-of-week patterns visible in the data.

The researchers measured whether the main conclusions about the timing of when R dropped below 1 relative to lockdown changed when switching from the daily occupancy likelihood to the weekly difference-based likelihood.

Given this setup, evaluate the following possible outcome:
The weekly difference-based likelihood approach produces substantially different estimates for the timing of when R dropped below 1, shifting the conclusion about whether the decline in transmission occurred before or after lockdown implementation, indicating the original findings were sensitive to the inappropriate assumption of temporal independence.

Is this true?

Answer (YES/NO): NO